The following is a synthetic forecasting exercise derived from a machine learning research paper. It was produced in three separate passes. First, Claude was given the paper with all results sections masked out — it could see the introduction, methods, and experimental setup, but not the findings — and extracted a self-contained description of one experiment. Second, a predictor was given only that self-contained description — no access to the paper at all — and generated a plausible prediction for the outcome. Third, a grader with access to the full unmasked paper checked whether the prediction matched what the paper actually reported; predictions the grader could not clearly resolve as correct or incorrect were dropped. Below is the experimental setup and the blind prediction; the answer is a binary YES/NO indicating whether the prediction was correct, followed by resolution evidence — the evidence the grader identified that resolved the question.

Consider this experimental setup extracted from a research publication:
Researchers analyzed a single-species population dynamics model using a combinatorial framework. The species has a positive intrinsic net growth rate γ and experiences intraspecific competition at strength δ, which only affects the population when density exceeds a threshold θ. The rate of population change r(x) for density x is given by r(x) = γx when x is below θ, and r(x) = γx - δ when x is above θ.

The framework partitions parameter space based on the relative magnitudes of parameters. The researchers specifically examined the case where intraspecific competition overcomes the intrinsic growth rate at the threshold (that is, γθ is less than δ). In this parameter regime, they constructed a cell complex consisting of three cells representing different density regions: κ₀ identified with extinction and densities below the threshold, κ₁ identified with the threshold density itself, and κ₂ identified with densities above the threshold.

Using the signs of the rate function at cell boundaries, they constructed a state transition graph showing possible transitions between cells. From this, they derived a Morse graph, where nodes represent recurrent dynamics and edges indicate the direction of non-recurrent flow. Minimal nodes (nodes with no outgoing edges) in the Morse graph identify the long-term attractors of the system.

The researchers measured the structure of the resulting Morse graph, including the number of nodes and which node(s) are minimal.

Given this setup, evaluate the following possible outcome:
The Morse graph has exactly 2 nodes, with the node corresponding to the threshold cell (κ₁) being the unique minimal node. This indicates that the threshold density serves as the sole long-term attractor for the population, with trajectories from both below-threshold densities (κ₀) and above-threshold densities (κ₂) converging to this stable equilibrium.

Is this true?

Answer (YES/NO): YES